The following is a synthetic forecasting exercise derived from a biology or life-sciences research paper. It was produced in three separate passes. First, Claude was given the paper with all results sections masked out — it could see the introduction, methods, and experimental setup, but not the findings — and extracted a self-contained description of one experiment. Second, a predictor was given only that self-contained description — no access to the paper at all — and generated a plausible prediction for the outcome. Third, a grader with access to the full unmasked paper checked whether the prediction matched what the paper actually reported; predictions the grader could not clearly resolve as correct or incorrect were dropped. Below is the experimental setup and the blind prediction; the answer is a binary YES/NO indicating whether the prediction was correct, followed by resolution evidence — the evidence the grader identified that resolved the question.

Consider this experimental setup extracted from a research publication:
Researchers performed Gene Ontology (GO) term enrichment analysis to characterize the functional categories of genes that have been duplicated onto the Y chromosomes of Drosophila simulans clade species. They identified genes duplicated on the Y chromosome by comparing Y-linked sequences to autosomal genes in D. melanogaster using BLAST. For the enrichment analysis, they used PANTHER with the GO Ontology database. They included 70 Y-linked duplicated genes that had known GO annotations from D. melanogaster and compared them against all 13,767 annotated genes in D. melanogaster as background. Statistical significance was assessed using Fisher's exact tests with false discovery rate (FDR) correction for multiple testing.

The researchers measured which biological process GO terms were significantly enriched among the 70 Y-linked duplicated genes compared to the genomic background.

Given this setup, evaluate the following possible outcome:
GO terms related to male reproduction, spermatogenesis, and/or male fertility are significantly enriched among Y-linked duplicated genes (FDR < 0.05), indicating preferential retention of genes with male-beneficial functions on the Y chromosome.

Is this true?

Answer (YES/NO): NO